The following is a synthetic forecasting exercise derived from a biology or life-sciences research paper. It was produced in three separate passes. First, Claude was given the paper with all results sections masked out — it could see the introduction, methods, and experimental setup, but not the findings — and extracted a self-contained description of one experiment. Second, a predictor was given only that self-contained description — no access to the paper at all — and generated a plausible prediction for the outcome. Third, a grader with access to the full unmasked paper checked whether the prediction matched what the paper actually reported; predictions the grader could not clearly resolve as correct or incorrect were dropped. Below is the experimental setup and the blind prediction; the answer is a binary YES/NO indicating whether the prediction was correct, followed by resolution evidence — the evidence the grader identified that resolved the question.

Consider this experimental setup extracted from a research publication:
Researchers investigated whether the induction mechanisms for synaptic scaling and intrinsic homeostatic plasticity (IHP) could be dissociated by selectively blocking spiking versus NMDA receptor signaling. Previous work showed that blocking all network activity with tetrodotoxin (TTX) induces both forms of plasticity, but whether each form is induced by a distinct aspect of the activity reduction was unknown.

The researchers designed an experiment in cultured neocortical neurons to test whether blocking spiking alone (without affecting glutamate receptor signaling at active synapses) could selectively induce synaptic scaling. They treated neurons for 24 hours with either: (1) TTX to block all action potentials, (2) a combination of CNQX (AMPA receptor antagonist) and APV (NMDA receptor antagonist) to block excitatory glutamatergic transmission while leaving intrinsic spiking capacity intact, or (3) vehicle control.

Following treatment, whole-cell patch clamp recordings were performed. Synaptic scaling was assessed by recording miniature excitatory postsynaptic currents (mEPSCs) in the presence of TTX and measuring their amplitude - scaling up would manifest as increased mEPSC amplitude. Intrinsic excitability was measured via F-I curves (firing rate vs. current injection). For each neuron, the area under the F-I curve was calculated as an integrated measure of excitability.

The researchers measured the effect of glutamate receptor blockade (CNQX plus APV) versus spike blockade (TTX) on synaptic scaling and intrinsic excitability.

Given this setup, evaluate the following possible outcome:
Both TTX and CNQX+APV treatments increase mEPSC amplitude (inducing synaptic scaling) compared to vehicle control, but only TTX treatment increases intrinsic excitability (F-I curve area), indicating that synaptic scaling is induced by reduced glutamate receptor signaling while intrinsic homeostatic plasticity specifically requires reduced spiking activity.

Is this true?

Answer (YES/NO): NO